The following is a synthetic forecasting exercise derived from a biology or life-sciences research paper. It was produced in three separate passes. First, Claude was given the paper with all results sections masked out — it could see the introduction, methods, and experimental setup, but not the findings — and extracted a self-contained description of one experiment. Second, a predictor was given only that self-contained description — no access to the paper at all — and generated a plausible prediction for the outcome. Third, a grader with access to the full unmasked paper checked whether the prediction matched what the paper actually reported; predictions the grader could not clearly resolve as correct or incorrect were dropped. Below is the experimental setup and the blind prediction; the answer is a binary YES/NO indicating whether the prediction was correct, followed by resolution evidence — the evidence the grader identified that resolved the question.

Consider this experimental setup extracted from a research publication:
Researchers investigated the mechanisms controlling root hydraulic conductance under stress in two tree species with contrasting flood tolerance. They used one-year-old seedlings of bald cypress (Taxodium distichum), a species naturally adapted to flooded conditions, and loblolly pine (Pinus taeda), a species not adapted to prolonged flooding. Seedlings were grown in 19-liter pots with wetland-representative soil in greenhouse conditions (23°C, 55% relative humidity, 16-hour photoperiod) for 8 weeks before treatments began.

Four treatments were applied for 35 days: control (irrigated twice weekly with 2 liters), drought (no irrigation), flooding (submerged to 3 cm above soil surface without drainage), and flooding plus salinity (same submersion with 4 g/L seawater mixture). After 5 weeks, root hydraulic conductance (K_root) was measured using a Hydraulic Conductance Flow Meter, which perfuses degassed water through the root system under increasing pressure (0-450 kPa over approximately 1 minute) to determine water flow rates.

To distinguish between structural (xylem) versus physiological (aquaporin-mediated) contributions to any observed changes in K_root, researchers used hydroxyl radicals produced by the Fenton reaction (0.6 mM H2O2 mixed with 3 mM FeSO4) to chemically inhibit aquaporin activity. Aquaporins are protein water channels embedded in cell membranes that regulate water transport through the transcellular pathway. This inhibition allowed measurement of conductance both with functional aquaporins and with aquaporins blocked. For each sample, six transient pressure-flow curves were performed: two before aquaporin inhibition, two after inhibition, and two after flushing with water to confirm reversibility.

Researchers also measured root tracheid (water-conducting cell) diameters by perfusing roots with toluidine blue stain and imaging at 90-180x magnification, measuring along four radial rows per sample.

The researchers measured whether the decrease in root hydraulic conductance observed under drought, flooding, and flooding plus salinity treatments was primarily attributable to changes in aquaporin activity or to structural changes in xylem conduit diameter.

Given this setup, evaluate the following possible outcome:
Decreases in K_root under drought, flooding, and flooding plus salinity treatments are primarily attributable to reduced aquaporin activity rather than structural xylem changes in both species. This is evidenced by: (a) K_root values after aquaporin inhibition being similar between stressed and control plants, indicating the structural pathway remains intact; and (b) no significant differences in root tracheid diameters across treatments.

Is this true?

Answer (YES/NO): NO